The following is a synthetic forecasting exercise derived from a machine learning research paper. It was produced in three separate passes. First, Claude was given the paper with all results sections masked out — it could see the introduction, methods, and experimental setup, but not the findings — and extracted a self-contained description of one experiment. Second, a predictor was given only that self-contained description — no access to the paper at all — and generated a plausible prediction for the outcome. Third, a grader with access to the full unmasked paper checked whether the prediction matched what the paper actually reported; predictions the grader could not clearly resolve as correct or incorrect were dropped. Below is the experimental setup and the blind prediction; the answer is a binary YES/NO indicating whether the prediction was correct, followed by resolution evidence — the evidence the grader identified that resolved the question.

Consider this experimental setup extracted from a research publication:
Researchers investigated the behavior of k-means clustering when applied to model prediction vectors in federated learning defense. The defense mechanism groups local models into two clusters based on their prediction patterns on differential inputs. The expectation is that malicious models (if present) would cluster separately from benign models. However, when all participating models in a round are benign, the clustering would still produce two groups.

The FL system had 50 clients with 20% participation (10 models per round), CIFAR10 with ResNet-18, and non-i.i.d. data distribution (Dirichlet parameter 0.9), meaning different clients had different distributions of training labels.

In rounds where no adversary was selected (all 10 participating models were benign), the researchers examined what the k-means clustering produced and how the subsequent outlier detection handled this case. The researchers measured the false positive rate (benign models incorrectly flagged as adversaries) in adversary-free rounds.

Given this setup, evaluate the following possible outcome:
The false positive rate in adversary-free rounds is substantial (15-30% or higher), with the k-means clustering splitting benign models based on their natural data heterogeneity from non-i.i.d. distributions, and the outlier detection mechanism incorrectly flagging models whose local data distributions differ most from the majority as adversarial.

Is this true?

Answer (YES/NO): NO